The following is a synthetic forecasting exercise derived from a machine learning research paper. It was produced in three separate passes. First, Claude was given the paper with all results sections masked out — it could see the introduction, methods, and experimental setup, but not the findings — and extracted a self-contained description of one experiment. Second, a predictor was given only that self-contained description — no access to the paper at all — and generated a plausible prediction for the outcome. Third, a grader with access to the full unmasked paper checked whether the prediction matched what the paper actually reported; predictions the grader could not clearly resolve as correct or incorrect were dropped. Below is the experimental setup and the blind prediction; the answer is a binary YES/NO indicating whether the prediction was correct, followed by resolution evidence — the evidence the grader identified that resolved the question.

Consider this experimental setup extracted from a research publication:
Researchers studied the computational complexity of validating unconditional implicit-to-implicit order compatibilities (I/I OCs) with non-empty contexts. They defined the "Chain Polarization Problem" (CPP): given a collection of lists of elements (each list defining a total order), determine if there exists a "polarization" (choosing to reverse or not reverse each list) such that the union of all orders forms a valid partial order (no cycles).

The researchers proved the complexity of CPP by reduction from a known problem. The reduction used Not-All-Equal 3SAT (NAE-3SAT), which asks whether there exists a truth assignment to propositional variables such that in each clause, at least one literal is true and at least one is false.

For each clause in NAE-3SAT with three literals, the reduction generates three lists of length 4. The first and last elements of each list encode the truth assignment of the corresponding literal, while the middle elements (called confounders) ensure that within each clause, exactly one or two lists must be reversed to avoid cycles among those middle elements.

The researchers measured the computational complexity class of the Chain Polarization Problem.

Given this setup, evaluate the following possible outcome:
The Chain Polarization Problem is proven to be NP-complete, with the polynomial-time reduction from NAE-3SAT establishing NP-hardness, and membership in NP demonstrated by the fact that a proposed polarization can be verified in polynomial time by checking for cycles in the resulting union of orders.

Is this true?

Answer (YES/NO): YES